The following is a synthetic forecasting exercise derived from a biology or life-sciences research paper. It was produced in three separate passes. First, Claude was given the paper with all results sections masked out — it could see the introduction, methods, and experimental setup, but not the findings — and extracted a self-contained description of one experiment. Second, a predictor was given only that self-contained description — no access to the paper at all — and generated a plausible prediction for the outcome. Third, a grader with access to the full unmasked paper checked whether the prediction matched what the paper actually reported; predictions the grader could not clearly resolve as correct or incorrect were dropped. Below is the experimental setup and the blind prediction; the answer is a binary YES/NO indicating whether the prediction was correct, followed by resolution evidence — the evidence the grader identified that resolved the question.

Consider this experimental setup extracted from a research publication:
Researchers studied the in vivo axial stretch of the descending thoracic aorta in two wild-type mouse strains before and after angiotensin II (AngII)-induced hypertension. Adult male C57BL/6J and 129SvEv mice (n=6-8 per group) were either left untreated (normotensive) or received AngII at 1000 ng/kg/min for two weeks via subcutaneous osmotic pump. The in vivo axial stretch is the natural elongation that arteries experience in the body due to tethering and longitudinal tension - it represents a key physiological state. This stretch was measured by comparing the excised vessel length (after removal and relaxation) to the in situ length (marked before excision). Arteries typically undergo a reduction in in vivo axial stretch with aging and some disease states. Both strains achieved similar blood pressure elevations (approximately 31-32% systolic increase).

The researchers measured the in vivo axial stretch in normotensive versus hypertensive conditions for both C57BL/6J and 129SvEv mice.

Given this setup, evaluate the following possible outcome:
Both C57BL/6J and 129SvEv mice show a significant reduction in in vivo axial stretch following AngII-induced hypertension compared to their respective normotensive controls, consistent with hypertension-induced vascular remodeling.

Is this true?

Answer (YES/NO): YES